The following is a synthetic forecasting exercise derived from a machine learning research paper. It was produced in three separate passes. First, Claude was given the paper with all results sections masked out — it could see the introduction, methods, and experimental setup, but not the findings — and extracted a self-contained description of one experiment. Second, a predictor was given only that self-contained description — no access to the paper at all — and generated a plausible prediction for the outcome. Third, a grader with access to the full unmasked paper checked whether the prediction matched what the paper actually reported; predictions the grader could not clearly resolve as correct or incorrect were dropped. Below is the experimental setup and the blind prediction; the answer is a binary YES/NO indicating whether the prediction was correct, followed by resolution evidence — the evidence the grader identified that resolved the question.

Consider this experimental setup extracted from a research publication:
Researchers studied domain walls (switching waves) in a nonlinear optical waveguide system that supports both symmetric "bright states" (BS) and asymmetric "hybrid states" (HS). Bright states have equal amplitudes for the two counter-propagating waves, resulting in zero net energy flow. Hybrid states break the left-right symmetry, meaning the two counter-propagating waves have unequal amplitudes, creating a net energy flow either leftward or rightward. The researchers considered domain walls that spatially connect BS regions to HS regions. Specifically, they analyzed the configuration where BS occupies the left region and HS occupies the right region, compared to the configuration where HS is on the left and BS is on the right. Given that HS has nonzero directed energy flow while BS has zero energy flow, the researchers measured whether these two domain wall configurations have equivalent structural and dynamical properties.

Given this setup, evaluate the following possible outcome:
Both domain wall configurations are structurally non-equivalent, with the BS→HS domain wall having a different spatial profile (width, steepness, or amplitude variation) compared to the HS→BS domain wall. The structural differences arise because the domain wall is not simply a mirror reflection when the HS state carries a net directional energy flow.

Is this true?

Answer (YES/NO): YES